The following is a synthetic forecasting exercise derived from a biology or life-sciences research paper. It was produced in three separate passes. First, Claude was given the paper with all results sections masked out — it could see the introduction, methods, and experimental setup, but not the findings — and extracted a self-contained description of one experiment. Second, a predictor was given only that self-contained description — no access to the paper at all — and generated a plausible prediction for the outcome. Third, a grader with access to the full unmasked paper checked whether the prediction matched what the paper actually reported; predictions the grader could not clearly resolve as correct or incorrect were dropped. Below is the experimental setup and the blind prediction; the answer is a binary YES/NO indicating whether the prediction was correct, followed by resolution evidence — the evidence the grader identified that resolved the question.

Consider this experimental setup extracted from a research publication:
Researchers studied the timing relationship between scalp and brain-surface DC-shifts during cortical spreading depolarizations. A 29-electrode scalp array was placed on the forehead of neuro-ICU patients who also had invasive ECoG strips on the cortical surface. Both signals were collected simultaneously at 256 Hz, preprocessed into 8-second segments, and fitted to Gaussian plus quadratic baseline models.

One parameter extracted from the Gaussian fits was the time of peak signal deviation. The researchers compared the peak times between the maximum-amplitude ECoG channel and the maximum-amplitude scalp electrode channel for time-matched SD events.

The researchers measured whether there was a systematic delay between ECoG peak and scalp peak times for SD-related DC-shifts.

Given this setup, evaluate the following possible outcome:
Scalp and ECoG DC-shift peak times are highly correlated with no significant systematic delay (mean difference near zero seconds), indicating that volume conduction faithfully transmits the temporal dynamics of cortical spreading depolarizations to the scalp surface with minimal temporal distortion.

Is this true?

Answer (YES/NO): NO